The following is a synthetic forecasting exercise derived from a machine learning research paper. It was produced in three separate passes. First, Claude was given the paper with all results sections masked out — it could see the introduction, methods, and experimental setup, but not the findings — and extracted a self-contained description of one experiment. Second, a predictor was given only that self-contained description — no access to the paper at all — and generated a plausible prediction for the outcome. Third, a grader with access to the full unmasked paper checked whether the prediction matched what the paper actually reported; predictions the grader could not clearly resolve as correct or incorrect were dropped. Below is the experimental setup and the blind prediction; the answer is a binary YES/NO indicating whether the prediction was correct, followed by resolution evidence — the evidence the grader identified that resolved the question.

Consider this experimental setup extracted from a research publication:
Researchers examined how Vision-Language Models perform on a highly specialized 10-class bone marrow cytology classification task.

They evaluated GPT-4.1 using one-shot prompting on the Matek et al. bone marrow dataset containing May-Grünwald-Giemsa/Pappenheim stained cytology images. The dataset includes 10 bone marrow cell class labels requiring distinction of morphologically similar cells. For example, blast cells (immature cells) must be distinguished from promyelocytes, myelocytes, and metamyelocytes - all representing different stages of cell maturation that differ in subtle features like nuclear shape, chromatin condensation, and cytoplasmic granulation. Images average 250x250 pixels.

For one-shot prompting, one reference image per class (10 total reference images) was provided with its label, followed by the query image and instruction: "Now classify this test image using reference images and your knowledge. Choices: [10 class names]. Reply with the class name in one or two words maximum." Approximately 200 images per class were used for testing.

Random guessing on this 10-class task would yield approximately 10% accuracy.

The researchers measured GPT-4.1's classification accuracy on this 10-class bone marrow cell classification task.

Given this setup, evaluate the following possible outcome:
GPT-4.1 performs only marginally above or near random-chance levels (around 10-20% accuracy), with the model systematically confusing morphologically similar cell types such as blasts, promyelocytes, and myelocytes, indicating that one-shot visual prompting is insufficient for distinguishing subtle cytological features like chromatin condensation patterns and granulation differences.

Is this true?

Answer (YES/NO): NO